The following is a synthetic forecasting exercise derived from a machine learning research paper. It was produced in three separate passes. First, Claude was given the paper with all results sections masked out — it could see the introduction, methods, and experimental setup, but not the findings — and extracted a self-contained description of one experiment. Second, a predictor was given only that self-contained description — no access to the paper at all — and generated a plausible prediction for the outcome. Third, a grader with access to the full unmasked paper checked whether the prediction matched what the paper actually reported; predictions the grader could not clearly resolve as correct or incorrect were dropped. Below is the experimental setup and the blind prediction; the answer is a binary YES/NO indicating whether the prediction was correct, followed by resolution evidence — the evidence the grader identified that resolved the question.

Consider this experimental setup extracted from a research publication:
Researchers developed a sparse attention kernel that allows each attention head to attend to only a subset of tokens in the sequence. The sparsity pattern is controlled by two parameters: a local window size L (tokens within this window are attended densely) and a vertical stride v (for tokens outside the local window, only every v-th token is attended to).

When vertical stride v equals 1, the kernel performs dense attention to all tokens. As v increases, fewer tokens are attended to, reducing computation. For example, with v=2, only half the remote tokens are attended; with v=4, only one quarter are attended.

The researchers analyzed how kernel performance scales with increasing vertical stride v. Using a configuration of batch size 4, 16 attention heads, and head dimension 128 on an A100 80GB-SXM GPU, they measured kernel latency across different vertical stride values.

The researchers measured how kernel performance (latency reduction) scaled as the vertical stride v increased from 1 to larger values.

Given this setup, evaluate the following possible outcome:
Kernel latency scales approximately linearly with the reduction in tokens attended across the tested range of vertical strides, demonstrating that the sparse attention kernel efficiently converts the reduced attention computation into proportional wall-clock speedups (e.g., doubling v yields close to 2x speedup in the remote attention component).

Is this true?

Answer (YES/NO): YES